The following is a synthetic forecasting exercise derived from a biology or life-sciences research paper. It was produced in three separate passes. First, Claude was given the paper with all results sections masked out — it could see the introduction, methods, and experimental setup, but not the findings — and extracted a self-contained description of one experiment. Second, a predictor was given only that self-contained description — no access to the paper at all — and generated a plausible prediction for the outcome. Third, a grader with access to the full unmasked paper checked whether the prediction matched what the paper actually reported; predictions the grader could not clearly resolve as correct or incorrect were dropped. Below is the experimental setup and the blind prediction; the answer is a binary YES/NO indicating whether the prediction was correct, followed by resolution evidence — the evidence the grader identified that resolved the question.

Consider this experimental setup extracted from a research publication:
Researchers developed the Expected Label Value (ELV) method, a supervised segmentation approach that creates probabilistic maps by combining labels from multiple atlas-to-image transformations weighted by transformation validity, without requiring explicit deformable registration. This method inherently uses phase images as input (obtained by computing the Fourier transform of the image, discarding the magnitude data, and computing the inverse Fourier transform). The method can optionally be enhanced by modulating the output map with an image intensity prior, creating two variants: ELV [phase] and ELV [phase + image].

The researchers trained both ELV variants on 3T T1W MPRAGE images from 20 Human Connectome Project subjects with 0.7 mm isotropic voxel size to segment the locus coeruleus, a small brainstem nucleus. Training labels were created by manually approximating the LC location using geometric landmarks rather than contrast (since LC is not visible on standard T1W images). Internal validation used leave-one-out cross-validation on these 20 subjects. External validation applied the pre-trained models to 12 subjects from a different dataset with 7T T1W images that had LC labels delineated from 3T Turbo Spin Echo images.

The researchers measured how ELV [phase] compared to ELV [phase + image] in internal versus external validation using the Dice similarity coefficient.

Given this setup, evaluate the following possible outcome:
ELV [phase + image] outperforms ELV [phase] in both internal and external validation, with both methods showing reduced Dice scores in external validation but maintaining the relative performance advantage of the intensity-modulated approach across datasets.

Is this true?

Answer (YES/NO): NO